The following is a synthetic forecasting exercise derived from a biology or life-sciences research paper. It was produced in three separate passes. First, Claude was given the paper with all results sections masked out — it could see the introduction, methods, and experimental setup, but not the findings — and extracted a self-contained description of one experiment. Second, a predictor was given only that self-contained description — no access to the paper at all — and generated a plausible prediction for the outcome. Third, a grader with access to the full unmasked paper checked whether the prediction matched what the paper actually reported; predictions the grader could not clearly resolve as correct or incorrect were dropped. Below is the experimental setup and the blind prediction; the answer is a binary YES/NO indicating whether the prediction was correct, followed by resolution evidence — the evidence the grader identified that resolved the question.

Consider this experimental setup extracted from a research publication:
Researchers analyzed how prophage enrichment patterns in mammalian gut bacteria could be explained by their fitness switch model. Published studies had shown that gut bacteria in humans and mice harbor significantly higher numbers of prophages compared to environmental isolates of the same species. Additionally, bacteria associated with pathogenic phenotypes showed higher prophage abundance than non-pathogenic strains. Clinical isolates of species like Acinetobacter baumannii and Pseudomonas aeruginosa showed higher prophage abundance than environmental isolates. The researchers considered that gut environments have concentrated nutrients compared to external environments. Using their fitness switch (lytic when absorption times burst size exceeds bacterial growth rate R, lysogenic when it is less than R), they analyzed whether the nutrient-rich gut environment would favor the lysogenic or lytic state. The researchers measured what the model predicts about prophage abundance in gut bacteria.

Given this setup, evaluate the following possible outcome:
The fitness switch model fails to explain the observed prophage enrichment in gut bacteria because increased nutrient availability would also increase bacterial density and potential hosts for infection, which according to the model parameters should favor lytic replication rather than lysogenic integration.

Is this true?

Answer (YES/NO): NO